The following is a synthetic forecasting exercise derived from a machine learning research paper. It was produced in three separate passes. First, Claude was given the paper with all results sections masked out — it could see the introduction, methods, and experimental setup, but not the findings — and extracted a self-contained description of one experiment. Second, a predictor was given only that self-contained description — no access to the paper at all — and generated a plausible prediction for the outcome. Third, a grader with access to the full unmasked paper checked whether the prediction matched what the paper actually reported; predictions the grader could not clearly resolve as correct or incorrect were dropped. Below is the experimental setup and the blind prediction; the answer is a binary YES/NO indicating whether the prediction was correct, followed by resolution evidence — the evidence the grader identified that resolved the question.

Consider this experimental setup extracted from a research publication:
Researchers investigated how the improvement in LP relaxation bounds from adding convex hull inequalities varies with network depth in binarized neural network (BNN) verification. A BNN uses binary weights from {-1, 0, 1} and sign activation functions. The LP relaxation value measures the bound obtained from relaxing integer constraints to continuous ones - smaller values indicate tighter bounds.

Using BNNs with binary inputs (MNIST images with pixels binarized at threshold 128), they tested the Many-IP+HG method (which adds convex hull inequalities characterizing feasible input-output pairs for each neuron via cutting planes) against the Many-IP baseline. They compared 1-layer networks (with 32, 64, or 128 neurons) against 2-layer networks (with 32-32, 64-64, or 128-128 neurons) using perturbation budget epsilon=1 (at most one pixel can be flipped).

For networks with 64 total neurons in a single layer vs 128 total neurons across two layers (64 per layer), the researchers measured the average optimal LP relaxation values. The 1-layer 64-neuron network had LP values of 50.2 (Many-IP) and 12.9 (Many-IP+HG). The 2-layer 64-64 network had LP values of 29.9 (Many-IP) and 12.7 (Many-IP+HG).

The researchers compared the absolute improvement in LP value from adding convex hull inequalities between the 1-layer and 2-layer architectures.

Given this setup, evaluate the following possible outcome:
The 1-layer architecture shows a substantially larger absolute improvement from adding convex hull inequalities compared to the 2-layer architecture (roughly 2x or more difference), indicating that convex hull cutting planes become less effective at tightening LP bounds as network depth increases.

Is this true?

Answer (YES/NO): YES